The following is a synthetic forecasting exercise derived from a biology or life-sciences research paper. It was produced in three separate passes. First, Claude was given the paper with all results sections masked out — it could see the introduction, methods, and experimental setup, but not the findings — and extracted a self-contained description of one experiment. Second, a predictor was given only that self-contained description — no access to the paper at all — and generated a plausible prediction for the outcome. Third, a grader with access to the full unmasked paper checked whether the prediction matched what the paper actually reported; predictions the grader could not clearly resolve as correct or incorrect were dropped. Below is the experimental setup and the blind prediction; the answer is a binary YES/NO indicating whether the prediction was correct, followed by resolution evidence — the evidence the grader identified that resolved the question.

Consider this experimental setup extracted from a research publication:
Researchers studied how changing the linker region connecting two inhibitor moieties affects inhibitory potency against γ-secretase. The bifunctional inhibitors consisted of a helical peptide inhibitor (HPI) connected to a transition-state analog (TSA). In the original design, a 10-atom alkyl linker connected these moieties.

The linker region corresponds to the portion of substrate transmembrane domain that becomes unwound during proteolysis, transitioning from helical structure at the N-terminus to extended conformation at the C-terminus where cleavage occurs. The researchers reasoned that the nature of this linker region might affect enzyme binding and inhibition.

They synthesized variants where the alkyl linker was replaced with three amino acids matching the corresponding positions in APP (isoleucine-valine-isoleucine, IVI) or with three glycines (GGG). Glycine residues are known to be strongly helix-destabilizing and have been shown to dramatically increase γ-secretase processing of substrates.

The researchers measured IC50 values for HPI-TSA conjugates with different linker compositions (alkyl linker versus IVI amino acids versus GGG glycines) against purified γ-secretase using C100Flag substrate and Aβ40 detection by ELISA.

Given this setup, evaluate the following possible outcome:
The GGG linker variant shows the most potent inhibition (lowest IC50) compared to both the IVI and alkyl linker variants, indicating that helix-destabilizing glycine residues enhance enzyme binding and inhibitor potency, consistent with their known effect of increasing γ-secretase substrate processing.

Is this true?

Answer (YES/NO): NO